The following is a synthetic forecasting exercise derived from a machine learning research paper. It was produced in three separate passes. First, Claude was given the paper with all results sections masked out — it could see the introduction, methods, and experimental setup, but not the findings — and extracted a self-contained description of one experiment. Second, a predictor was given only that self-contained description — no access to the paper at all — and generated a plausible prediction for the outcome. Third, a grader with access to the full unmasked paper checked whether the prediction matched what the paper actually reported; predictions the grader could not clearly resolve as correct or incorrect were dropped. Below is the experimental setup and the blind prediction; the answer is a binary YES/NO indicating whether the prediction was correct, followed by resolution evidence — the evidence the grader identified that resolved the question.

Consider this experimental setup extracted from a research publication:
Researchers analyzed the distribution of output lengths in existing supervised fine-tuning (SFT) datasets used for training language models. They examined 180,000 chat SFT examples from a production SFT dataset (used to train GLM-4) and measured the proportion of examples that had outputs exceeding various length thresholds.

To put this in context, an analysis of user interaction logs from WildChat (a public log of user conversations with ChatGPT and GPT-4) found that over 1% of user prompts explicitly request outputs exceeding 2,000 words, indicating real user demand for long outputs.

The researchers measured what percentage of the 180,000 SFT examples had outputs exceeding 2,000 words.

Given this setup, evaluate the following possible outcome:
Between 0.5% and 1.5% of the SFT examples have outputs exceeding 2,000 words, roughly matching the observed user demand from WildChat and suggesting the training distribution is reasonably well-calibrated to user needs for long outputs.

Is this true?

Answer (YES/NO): NO